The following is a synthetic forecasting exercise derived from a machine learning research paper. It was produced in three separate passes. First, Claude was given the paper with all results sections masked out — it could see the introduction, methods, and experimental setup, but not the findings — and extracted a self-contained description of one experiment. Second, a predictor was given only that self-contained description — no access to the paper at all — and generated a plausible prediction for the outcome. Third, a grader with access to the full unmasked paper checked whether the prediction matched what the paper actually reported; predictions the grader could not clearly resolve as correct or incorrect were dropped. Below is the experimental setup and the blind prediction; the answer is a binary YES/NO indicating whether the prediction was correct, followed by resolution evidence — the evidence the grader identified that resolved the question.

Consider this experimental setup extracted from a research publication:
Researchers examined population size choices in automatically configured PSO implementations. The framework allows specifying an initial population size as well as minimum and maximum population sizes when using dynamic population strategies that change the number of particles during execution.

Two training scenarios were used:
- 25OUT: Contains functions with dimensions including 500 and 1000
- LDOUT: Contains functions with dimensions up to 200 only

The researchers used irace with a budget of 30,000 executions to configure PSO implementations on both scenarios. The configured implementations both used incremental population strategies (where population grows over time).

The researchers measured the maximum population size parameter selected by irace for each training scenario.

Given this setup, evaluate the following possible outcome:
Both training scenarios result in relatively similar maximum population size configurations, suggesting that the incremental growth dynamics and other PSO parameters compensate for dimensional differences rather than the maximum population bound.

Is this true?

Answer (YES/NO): NO